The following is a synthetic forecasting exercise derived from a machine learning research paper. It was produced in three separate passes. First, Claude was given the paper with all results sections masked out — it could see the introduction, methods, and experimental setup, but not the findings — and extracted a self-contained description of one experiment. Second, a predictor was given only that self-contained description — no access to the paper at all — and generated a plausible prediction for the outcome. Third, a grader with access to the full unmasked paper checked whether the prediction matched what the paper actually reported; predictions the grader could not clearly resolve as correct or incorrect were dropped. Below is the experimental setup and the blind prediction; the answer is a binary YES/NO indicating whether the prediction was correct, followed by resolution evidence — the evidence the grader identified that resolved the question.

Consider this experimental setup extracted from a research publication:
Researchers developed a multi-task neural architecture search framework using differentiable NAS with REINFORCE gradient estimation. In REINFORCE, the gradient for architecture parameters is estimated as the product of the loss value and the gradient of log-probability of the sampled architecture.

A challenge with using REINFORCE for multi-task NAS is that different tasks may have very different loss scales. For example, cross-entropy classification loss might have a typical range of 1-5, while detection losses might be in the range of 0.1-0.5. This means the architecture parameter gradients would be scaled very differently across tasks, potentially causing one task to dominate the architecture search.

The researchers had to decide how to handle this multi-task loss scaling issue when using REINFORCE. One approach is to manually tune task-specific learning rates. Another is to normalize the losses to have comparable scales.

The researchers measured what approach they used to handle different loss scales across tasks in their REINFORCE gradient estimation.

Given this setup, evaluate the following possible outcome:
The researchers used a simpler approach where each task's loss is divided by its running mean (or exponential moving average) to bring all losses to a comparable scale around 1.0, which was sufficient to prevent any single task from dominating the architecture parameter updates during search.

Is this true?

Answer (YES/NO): NO